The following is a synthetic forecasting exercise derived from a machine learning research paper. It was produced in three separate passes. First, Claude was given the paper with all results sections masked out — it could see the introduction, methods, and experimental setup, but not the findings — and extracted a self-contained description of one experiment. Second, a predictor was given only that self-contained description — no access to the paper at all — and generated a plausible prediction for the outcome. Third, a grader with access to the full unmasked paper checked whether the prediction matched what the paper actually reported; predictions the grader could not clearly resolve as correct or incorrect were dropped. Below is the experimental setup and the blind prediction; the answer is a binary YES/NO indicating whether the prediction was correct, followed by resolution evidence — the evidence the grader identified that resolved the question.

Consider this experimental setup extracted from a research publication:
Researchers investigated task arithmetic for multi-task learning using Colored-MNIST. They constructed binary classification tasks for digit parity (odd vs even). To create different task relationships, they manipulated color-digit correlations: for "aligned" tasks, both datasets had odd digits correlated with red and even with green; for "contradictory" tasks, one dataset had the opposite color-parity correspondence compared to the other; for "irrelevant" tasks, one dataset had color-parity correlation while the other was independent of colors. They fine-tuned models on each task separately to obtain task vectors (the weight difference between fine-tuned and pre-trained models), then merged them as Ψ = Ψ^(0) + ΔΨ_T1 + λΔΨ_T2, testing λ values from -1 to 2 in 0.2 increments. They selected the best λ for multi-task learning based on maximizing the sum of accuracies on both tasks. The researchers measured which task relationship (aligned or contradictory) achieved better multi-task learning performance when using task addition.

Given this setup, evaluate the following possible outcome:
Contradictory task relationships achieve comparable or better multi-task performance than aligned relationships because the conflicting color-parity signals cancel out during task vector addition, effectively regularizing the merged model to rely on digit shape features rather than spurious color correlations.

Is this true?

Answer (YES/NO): NO